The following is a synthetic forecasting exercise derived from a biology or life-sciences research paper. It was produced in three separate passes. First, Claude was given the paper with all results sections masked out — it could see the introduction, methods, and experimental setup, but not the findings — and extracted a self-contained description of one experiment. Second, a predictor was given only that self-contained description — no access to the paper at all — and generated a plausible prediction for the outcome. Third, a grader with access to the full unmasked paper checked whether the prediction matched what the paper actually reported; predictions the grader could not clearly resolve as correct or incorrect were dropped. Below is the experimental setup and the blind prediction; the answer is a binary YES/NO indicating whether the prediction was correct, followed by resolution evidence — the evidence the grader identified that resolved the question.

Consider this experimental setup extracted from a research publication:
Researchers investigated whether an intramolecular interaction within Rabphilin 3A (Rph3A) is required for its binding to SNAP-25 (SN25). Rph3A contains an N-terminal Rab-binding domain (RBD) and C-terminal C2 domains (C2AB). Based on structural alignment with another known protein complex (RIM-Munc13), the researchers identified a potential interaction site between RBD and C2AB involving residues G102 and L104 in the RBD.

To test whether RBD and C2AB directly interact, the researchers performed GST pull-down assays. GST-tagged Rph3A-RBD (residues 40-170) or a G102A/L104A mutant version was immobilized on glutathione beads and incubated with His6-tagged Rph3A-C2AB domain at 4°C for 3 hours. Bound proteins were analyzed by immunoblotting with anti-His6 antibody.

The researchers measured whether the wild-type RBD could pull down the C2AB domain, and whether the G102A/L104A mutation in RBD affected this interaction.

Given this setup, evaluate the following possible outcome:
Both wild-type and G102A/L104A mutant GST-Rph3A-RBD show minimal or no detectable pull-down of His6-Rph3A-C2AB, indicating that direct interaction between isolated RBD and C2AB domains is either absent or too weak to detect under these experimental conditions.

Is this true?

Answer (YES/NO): NO